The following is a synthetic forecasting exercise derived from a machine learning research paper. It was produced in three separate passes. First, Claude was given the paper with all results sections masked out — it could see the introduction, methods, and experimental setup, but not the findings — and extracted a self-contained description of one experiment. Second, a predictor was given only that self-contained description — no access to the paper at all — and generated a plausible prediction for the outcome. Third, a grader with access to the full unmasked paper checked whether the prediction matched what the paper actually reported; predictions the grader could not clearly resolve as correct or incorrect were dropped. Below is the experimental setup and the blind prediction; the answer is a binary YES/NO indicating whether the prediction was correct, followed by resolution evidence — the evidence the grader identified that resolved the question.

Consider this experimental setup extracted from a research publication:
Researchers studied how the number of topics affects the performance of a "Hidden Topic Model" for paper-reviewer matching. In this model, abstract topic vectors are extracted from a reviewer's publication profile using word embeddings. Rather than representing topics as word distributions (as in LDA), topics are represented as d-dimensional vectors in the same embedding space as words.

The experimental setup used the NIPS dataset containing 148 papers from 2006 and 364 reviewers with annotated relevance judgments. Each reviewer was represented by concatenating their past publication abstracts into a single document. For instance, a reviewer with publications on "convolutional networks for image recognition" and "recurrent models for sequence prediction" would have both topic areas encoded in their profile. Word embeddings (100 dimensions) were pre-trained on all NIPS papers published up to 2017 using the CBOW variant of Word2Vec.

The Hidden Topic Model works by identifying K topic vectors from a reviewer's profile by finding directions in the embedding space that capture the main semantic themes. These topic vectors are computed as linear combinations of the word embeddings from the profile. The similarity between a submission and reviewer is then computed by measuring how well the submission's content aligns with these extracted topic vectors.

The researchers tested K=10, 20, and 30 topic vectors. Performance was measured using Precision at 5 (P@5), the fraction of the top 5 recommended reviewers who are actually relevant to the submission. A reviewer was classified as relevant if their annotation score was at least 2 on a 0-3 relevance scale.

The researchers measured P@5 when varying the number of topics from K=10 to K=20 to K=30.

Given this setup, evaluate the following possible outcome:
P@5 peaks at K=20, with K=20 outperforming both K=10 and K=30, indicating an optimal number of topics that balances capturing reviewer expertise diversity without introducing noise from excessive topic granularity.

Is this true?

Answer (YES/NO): YES